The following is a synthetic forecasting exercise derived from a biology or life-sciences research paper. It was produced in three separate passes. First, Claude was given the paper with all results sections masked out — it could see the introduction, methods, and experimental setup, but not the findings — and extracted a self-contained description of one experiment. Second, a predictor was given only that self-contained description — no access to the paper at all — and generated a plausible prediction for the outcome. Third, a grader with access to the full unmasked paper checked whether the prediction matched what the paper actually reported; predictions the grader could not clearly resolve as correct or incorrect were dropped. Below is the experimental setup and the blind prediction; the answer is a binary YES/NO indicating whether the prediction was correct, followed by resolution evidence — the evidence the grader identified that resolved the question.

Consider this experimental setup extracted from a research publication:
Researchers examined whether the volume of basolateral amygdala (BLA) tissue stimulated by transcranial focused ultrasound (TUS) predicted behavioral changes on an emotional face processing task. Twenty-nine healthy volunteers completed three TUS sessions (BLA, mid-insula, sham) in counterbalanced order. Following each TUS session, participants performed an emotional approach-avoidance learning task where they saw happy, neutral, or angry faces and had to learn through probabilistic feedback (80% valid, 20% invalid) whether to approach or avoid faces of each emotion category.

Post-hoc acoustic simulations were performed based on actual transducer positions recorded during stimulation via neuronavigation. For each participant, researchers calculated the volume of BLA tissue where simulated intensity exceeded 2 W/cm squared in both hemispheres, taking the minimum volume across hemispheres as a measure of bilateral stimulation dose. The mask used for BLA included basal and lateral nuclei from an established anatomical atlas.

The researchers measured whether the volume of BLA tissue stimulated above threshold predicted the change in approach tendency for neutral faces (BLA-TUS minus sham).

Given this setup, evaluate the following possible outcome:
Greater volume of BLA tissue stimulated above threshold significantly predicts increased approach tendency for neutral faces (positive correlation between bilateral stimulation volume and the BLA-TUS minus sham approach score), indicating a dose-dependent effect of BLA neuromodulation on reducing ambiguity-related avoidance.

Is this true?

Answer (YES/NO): YES